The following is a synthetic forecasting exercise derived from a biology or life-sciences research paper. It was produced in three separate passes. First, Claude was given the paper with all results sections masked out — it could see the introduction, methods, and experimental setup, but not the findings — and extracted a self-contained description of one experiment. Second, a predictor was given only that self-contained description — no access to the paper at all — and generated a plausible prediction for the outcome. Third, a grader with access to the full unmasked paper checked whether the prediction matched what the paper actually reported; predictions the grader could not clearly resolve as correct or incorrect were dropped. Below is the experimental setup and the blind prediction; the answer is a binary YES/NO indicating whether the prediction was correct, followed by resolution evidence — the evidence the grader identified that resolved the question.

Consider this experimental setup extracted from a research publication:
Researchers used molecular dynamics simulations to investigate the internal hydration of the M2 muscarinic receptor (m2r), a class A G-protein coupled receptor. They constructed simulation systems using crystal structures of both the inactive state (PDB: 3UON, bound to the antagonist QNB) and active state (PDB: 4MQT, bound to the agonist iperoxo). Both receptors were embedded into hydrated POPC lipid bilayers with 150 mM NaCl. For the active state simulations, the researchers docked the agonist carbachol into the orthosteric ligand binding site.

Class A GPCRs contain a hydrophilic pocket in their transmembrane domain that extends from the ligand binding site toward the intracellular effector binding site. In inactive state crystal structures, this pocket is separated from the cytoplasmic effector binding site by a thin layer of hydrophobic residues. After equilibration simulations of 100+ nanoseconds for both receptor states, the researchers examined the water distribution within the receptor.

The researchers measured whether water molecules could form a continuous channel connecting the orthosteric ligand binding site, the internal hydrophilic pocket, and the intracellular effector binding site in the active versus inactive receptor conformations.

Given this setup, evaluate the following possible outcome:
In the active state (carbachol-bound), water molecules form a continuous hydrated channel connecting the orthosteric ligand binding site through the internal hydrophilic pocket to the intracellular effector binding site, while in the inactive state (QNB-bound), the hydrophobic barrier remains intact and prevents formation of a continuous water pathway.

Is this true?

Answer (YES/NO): YES